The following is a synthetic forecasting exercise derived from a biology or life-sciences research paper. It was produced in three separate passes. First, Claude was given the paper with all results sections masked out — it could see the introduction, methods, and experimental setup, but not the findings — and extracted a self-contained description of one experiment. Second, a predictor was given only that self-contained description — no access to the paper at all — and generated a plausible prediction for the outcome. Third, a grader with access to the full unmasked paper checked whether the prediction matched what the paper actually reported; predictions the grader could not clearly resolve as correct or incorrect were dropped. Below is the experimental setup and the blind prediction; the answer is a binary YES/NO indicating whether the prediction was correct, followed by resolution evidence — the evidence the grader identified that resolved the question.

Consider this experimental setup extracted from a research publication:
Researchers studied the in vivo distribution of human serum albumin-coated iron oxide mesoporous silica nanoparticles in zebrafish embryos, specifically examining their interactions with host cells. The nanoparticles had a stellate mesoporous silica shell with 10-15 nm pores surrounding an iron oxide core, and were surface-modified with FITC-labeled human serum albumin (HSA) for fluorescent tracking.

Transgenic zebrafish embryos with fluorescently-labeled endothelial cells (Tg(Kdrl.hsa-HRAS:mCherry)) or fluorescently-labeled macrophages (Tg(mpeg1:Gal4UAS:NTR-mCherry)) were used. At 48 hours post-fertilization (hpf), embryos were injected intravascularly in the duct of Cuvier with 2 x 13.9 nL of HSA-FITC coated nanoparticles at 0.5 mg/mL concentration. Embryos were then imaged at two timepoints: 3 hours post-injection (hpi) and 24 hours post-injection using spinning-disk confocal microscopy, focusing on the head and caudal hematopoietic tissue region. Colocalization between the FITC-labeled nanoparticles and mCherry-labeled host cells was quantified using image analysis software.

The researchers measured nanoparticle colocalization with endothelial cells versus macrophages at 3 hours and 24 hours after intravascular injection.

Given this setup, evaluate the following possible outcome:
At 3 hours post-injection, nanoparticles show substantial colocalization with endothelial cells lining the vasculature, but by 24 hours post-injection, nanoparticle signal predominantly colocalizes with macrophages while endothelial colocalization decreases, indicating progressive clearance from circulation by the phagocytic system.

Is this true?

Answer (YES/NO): NO